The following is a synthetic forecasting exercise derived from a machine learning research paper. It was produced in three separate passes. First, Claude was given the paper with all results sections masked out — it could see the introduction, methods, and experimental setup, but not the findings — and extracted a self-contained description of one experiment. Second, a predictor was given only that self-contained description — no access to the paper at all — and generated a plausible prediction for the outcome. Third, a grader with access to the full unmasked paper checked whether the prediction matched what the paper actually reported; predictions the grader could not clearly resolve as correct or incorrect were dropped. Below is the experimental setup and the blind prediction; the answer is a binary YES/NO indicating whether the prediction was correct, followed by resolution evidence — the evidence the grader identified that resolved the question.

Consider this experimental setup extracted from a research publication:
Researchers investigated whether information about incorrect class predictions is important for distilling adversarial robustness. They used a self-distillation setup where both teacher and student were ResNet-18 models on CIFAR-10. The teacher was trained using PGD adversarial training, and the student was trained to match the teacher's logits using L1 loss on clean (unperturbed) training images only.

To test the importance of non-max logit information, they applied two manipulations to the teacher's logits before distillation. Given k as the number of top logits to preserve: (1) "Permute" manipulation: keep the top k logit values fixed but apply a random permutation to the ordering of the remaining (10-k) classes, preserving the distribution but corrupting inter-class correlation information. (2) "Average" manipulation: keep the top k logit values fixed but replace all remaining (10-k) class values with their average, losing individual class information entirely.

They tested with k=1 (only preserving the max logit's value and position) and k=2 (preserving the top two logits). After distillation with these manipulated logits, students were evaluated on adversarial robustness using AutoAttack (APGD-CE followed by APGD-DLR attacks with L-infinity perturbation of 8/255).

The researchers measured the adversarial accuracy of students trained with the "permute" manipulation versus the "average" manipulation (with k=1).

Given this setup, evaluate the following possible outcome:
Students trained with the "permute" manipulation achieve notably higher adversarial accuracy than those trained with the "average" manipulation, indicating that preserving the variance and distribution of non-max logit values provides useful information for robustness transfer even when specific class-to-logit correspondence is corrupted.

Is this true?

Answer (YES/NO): NO